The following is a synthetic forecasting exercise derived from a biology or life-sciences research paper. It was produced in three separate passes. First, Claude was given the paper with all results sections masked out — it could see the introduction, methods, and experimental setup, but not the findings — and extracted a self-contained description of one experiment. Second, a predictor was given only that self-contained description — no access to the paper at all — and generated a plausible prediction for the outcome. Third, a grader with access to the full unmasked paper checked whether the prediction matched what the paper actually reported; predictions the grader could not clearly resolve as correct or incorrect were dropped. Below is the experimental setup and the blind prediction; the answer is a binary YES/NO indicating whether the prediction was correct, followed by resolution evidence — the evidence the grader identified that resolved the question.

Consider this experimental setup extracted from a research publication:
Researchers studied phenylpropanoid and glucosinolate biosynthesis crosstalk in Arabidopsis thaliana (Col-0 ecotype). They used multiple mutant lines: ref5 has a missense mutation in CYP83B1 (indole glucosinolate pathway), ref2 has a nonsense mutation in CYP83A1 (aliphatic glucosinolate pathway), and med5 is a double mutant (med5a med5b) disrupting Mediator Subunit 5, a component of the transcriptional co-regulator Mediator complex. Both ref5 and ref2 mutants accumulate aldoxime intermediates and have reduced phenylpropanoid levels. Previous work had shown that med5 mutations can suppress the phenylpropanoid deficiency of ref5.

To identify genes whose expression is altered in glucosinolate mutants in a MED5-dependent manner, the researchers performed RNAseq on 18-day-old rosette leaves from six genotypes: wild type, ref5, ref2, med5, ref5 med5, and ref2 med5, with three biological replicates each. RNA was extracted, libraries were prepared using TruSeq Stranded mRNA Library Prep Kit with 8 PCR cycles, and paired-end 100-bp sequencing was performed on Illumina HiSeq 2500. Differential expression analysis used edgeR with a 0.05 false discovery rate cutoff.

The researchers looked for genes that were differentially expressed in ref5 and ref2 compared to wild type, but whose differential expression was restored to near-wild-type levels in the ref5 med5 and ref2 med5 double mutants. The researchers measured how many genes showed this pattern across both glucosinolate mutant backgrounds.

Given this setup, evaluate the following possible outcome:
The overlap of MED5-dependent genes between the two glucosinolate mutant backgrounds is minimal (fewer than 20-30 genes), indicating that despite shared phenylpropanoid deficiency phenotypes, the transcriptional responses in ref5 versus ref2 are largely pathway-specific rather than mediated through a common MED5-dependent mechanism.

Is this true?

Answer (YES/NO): NO